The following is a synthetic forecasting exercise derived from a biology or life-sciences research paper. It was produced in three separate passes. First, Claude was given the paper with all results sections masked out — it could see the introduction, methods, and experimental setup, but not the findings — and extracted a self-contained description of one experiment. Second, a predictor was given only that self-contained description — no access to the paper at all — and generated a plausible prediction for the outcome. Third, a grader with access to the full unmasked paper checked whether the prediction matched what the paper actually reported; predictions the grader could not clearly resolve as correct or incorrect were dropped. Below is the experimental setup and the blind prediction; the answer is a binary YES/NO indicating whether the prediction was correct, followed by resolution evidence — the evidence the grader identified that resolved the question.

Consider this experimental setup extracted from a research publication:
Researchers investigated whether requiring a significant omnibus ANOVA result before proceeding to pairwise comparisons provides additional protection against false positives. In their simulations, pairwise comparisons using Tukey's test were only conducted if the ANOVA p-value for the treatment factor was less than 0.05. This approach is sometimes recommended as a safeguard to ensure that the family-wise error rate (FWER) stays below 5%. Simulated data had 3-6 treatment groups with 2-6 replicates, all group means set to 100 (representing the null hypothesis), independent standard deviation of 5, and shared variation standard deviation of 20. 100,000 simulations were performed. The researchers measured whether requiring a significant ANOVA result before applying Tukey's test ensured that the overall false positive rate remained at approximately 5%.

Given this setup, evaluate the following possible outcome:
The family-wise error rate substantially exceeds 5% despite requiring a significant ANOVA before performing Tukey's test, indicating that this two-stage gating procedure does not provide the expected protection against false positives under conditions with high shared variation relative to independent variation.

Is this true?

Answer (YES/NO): NO